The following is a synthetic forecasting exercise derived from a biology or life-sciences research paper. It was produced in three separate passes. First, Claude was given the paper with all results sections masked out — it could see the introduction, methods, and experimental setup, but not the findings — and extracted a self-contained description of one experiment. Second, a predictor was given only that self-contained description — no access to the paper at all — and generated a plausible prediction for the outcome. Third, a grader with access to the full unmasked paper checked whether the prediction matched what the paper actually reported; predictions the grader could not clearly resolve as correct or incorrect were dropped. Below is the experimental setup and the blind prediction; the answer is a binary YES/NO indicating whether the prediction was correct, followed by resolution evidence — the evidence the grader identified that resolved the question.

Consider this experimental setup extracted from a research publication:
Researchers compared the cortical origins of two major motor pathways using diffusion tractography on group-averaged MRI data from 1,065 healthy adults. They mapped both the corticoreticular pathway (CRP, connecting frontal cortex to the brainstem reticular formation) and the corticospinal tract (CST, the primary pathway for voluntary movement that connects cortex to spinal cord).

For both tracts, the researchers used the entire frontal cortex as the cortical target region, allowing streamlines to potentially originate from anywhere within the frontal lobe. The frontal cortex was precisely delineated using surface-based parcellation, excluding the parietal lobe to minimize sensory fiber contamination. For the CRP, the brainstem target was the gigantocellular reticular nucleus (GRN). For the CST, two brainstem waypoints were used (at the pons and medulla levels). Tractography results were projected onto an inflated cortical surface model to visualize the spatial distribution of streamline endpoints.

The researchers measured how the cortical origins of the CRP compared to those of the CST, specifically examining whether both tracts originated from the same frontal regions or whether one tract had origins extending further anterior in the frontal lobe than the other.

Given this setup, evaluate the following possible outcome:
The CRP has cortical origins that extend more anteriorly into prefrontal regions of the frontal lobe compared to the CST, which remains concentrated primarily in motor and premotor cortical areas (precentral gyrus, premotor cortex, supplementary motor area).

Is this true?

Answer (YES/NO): YES